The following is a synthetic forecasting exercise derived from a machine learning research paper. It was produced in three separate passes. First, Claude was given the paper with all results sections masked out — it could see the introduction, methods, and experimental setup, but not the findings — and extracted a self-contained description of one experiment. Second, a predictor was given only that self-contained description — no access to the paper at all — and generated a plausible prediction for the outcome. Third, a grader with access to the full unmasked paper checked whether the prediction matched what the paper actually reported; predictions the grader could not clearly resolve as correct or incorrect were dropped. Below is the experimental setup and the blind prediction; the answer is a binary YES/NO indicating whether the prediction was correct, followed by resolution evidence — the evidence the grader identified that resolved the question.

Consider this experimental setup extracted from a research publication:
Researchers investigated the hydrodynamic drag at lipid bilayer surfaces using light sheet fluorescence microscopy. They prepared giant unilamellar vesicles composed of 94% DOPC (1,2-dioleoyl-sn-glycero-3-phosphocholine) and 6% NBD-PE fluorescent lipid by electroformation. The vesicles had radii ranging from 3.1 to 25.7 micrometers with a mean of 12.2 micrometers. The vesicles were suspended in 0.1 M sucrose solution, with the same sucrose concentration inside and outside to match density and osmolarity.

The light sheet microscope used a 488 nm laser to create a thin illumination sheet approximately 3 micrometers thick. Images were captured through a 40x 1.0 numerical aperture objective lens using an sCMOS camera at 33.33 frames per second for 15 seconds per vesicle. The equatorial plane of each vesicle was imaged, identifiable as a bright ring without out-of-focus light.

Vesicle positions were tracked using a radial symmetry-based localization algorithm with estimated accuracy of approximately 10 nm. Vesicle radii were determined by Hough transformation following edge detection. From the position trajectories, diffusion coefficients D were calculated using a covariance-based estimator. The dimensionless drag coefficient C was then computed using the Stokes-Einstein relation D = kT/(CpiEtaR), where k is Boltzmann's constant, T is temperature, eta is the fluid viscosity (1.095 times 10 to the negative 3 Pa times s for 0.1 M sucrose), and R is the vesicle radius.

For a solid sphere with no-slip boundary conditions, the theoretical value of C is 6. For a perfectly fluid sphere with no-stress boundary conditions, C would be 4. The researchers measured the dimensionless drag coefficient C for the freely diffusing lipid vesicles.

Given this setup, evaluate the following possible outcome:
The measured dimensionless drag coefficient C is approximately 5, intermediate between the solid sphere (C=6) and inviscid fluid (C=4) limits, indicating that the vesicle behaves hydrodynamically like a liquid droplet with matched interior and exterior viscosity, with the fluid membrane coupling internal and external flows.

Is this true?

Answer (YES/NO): NO